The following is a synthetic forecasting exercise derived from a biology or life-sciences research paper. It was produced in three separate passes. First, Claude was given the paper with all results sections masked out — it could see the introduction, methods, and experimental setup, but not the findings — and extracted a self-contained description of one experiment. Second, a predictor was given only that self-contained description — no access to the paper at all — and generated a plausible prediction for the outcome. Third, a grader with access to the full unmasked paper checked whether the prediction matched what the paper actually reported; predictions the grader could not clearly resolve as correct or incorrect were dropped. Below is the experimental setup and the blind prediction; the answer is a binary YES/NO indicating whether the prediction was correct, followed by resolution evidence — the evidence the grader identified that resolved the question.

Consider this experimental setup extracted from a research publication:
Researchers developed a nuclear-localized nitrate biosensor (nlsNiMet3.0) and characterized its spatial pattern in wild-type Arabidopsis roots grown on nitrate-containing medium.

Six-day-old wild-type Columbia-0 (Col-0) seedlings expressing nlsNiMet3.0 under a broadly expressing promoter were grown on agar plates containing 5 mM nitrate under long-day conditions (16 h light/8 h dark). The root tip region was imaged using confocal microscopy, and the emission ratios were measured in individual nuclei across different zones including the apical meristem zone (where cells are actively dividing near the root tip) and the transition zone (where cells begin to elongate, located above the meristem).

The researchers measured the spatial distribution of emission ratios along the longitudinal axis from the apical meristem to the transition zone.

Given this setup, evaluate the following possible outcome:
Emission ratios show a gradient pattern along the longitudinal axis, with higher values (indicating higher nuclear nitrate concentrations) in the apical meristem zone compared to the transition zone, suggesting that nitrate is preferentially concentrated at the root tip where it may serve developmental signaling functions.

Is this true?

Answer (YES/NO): YES